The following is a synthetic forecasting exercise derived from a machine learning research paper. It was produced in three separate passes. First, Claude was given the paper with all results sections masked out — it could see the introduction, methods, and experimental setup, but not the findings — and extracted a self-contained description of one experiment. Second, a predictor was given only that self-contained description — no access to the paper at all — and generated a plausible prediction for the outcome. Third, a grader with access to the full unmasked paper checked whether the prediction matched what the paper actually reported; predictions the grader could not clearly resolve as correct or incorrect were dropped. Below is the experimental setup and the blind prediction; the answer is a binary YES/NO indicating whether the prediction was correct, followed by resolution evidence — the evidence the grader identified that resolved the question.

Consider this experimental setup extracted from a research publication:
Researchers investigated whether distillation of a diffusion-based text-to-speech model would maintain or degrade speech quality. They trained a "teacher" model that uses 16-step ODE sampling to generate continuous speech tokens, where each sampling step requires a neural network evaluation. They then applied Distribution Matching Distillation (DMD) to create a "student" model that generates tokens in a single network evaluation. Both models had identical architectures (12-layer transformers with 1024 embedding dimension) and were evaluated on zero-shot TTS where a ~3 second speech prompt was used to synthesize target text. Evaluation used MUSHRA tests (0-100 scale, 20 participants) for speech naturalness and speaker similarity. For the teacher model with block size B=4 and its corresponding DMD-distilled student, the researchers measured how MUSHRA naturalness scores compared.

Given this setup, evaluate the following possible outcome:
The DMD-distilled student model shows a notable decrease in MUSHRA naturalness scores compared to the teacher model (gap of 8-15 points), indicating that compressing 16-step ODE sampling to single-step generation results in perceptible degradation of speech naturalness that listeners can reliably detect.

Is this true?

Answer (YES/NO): NO